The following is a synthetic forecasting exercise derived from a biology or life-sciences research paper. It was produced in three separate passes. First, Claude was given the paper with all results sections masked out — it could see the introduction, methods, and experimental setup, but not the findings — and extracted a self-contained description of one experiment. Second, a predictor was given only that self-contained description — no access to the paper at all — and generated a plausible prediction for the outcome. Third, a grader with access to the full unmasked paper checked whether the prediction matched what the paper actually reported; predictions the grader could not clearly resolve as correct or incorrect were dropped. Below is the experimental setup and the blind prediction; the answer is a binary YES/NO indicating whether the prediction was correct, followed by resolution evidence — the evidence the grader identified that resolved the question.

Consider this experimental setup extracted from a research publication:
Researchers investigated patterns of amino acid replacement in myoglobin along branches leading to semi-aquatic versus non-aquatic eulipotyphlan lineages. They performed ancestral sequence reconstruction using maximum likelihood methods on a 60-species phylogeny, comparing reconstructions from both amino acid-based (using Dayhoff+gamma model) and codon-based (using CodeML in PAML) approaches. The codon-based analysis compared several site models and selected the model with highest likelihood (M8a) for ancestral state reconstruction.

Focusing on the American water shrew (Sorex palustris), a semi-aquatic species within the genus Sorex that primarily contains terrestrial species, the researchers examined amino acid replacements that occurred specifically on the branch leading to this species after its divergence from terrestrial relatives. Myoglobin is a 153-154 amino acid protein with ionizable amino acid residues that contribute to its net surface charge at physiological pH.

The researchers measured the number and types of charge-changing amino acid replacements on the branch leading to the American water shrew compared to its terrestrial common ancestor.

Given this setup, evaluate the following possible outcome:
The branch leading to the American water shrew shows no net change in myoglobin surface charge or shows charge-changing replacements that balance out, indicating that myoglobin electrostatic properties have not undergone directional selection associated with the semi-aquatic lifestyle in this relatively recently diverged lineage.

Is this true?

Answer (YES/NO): NO